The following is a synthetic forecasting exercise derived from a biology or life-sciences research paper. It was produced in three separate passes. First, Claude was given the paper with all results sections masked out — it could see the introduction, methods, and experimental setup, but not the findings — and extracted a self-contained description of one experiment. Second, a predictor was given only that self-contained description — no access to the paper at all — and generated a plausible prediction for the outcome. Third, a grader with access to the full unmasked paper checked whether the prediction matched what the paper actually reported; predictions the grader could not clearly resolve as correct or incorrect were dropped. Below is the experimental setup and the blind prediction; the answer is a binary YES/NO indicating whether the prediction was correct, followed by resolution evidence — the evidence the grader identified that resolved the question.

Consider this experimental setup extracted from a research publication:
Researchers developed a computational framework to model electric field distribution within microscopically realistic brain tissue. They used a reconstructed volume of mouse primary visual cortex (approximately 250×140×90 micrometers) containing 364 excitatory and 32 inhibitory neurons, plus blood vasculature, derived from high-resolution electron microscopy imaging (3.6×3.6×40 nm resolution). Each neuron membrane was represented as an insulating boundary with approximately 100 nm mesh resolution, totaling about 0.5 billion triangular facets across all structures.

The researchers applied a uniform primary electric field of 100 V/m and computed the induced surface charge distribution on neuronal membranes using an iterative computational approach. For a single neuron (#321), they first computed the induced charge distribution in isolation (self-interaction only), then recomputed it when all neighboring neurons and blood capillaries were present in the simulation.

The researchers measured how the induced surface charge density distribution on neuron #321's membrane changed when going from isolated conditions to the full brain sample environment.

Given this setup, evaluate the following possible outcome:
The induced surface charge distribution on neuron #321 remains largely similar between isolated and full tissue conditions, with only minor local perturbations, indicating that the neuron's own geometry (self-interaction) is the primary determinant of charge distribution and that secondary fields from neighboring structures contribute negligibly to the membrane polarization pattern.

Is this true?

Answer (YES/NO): NO